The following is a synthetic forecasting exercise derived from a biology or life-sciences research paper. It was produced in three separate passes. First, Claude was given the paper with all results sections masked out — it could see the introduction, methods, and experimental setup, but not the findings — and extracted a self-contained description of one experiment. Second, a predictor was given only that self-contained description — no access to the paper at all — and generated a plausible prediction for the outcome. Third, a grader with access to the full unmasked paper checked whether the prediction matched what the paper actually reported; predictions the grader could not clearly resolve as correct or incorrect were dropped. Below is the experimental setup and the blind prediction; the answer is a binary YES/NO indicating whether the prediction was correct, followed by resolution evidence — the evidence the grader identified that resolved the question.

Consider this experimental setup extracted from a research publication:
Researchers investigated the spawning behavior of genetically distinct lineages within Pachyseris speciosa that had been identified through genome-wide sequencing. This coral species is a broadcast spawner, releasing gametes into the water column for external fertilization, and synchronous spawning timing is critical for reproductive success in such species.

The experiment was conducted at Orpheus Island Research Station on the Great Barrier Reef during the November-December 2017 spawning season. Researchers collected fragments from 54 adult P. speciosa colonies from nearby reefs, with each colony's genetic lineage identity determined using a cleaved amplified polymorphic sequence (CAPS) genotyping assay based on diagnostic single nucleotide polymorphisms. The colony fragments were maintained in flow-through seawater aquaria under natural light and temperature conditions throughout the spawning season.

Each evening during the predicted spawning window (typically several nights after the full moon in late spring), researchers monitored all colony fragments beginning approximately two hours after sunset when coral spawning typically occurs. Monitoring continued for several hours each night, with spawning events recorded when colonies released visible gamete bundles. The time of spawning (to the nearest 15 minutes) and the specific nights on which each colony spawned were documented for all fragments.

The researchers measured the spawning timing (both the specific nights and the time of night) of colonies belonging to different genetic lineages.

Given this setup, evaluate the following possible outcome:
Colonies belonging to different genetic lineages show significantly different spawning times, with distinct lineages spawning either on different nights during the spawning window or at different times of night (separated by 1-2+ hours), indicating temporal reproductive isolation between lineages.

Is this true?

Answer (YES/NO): YES